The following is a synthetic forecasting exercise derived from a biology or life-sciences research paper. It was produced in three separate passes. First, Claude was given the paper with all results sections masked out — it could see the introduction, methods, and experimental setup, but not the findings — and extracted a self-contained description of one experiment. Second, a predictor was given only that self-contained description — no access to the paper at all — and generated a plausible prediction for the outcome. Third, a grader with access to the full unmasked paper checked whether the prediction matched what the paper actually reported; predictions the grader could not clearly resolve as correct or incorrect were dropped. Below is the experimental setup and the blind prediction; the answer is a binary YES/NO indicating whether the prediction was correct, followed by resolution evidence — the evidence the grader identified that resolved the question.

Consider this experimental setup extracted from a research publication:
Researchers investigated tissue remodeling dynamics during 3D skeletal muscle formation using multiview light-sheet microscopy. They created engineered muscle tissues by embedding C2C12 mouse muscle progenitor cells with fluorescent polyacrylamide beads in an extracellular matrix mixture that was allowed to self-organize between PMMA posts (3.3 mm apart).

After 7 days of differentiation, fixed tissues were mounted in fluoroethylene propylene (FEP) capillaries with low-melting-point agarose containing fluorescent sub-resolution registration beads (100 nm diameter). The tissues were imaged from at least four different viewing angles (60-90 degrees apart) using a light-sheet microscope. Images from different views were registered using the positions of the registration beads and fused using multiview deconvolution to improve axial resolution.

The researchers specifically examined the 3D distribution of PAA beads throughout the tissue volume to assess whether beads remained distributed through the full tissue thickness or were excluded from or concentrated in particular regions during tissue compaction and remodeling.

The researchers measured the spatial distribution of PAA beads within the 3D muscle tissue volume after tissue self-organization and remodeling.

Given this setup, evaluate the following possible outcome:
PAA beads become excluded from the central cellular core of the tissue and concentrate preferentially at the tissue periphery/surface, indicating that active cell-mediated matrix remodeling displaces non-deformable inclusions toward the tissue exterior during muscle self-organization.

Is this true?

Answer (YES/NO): NO